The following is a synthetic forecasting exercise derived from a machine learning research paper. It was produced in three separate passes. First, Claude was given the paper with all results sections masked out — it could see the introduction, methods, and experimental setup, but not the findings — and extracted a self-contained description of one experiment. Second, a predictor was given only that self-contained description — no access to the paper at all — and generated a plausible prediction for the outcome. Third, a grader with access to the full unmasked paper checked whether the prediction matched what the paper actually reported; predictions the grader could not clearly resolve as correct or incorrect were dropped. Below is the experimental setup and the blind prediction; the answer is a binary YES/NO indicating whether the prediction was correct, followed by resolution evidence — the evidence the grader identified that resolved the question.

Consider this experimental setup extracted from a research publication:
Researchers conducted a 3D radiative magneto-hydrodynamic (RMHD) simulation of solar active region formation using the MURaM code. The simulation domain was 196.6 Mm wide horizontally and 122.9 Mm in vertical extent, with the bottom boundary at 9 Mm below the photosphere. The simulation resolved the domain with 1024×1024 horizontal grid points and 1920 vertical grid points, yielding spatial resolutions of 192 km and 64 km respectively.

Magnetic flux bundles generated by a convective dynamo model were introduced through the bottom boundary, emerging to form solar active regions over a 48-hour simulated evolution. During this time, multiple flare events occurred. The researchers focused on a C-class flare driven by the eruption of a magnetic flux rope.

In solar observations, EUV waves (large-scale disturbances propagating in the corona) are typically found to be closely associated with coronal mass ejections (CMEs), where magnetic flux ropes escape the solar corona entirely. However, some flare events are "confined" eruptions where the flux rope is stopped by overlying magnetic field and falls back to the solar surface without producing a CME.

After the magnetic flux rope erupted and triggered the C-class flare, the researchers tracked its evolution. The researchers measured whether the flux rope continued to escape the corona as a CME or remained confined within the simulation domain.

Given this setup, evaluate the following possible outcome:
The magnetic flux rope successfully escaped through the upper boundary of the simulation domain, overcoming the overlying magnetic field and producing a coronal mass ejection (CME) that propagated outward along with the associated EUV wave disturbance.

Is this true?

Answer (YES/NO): NO